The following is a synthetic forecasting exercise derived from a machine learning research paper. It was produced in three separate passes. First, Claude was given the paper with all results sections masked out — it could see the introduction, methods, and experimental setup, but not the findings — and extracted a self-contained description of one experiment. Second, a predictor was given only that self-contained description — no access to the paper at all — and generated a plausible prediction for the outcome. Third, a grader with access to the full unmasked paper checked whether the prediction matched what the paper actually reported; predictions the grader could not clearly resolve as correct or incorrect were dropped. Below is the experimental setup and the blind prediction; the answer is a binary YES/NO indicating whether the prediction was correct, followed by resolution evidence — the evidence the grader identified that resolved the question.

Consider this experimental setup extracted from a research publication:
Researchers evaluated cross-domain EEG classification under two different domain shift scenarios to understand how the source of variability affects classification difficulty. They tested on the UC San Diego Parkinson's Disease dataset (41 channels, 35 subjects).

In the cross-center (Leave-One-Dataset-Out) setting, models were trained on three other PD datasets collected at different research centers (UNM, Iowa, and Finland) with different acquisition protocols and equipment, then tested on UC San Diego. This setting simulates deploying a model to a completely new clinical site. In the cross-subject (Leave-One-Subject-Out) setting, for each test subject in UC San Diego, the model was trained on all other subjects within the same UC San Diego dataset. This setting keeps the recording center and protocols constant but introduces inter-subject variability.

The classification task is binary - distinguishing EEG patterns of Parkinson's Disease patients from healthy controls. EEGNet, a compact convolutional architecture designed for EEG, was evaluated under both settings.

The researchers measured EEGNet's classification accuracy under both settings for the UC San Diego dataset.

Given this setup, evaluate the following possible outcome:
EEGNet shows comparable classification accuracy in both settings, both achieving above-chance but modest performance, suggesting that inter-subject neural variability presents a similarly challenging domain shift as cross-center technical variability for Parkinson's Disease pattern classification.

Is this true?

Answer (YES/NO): NO